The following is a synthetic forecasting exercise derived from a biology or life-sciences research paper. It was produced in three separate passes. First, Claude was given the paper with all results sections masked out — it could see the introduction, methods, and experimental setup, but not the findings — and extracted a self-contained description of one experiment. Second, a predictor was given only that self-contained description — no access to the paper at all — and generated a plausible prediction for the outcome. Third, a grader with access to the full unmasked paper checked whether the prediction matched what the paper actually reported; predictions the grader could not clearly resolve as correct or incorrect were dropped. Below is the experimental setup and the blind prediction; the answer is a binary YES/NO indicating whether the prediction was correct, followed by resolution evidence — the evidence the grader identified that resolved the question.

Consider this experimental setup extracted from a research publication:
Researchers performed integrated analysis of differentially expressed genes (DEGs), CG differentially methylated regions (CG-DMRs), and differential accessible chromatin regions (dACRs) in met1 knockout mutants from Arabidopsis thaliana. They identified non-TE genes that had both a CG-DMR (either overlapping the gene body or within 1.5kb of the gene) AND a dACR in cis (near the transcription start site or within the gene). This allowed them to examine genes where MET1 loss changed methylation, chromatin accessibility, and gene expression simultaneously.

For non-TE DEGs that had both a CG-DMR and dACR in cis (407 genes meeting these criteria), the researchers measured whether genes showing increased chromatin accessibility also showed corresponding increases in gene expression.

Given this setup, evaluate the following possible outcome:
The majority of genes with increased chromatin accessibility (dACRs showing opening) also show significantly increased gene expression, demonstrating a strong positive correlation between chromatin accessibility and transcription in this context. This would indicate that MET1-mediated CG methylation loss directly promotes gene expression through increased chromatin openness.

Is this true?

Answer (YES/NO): NO